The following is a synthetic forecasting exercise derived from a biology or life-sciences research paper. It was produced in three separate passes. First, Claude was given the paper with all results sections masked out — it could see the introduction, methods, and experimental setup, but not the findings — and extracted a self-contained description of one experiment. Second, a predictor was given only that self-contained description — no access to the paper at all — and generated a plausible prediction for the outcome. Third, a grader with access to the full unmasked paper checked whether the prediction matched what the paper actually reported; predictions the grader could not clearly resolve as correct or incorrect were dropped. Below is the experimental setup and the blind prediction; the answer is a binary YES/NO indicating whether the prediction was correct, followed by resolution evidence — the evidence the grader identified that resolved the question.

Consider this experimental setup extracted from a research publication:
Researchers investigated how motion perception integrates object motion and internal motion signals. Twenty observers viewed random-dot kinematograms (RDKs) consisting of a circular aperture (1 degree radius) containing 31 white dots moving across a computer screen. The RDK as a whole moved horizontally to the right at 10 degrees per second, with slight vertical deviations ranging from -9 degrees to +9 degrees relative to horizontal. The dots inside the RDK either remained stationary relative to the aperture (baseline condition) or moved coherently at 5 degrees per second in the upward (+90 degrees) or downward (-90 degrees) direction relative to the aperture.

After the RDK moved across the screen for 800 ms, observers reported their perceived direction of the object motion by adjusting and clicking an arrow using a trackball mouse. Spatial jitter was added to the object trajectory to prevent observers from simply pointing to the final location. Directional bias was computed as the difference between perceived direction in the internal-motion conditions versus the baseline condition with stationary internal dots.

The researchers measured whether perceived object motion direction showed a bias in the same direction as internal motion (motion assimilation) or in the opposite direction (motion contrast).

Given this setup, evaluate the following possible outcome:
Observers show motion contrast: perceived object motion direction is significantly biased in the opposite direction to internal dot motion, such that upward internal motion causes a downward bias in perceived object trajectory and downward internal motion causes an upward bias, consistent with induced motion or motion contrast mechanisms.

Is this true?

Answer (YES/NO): NO